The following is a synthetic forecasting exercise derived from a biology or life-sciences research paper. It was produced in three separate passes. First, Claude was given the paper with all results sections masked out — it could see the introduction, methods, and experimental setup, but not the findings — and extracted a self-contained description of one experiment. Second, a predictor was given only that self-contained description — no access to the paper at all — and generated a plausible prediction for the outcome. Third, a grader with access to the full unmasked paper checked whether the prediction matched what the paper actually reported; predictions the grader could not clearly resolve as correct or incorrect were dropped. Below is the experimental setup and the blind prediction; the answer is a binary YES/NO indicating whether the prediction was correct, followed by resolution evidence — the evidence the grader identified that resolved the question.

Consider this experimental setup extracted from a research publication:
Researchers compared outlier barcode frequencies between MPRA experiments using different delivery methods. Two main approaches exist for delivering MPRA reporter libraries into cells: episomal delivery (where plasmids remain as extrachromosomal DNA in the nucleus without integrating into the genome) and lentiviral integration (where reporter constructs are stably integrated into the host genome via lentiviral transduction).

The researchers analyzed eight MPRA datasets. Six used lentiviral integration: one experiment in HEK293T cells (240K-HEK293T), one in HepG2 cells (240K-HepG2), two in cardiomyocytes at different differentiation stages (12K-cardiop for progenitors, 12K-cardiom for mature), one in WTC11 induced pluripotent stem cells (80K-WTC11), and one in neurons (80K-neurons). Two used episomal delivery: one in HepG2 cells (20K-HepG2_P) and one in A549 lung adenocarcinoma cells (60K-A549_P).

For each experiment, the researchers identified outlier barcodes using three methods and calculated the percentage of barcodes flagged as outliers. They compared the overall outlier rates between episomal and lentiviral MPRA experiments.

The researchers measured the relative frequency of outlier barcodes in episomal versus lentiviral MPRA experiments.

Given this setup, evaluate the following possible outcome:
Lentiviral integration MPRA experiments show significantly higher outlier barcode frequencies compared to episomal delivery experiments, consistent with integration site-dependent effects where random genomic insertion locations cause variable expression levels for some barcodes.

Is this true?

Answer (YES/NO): NO